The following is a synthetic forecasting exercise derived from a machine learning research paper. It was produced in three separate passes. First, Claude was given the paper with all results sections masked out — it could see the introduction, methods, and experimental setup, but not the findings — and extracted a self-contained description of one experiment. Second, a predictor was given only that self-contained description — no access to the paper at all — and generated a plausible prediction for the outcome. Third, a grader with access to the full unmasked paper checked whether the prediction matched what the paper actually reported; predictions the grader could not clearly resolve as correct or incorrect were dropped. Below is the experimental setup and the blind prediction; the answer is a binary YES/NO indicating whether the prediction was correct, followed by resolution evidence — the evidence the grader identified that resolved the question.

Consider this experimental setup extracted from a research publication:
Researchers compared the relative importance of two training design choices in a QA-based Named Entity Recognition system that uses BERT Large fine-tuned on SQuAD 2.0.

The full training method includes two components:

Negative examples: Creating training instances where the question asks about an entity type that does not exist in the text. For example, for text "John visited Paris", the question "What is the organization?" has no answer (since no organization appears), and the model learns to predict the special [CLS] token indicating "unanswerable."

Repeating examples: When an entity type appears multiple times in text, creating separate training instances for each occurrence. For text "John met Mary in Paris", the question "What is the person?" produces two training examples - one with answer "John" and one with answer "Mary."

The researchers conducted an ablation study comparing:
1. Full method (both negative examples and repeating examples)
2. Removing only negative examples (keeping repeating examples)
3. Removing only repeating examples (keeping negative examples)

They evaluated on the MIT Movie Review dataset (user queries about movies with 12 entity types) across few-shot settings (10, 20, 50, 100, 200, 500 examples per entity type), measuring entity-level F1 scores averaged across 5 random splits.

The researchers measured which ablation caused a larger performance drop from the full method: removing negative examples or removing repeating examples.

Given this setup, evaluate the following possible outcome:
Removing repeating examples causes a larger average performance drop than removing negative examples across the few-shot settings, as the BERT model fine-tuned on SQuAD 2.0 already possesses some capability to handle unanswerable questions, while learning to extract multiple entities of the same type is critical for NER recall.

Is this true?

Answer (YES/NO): NO